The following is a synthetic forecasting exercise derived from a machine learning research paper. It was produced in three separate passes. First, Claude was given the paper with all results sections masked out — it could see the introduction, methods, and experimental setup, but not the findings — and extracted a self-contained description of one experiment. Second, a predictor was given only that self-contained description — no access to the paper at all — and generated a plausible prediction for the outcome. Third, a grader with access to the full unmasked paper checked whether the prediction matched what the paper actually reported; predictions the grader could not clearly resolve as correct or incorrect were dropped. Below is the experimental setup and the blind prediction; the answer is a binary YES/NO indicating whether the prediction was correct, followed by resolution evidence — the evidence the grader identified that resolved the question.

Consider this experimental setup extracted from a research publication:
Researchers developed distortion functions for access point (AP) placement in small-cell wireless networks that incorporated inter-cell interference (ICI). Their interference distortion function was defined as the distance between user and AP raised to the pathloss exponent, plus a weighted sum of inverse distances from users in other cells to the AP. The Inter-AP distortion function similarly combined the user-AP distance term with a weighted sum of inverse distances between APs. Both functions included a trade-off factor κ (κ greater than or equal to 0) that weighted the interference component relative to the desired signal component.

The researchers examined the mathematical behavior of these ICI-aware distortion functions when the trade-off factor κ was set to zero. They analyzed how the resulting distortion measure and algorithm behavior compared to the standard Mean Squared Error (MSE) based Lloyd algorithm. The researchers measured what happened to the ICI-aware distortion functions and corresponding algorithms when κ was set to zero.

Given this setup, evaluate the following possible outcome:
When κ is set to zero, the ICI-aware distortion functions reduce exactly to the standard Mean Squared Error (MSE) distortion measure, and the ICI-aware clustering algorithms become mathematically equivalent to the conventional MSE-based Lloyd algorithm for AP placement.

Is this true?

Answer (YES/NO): NO